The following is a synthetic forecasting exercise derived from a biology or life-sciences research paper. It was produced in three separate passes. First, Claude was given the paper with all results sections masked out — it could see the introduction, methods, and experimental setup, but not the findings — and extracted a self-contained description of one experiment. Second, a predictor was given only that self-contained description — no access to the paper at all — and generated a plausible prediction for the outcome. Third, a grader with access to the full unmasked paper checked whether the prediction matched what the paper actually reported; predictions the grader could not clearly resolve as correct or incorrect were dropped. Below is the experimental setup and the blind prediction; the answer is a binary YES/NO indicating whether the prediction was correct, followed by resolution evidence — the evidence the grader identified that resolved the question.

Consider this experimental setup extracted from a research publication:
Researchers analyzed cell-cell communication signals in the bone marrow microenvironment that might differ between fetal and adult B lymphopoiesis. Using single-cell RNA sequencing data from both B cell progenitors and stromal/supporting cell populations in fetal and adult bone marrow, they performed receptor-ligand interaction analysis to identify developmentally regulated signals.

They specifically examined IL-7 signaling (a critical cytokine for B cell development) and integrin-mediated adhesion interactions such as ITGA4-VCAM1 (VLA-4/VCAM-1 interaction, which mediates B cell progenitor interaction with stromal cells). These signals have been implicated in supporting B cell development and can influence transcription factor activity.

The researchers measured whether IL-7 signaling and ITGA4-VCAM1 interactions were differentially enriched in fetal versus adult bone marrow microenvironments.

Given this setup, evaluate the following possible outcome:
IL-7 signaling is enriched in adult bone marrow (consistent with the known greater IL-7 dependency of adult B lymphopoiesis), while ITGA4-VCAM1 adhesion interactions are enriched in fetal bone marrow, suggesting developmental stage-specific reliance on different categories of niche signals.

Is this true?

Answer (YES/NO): NO